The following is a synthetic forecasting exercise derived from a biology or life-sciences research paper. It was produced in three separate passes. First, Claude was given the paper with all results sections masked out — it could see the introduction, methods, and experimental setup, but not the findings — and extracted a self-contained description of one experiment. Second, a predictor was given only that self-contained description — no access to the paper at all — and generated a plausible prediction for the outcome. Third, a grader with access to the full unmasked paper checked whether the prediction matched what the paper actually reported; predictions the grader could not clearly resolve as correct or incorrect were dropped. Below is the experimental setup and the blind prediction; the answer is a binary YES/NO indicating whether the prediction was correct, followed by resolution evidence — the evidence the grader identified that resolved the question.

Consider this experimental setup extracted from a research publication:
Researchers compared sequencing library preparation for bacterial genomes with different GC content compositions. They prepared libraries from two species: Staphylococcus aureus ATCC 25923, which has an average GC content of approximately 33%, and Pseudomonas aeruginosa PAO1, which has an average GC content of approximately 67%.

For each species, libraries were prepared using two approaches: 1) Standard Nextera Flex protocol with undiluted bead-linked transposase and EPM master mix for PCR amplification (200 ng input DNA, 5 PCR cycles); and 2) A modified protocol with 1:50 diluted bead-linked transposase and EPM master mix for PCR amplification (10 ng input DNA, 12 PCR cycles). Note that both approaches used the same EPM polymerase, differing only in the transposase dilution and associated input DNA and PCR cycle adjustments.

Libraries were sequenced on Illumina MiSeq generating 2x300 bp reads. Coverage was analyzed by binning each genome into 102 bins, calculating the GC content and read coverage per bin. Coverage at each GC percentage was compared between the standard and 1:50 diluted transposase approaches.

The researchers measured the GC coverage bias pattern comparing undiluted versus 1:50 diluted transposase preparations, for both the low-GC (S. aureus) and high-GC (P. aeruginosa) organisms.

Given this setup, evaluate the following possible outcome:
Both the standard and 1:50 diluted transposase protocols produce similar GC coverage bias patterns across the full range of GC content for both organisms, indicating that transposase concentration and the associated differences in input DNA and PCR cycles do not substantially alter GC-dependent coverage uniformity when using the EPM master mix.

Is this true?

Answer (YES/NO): NO